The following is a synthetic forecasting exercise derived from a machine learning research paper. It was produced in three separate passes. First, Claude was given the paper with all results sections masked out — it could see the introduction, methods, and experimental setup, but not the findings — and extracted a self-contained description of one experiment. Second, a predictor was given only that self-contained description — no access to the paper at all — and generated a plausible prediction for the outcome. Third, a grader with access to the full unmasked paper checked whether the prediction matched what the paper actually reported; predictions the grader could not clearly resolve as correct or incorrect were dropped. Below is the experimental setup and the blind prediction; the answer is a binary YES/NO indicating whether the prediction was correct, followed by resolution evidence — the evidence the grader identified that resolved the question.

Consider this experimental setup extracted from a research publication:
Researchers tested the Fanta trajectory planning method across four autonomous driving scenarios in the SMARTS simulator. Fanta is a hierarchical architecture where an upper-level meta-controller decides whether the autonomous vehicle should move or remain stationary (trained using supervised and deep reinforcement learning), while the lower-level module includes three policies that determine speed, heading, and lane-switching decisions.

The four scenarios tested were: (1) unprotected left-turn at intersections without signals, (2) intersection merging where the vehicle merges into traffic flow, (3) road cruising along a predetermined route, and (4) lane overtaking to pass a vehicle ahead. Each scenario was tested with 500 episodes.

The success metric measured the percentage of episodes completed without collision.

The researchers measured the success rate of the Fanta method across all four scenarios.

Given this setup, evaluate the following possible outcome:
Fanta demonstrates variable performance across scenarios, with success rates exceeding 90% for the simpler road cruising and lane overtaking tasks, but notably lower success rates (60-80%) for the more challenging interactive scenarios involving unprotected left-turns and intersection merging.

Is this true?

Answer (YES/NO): NO